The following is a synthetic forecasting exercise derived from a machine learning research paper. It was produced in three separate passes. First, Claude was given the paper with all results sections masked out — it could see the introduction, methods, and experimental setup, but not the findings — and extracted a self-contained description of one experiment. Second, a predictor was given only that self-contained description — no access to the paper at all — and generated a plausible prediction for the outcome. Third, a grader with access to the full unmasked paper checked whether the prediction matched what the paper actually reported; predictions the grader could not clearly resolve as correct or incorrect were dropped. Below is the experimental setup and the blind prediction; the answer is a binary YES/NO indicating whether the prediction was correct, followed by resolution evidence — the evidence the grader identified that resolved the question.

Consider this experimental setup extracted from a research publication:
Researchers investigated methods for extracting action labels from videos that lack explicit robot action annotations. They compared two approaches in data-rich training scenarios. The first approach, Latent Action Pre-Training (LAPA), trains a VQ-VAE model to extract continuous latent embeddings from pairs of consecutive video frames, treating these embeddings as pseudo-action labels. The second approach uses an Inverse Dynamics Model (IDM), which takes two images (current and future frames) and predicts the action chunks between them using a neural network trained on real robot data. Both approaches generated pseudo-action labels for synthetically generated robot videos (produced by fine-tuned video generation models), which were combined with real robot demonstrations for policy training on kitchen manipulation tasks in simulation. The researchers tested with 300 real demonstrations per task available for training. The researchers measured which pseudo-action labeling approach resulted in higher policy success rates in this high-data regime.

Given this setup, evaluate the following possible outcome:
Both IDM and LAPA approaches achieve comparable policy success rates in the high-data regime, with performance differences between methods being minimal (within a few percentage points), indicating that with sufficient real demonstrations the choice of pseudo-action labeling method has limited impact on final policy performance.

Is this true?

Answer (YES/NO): NO